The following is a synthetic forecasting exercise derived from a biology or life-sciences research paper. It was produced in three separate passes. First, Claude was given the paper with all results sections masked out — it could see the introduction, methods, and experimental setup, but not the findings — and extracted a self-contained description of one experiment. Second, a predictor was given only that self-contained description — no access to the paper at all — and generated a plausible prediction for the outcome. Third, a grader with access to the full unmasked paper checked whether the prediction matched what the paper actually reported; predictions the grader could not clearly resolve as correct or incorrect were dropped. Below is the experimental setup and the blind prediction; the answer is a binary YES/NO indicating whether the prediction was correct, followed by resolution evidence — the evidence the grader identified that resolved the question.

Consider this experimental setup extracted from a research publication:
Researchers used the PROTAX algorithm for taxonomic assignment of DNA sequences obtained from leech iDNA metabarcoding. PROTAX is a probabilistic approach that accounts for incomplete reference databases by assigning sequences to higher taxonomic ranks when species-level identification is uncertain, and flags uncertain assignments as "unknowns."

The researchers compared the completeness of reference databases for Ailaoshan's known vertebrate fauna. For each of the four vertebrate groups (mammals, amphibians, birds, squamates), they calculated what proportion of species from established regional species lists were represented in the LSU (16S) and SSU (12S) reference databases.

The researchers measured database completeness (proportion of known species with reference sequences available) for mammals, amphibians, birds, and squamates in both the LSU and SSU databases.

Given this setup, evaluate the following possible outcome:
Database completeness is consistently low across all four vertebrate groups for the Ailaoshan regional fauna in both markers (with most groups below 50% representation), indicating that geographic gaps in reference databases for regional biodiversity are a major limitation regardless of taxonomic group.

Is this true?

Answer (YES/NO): NO